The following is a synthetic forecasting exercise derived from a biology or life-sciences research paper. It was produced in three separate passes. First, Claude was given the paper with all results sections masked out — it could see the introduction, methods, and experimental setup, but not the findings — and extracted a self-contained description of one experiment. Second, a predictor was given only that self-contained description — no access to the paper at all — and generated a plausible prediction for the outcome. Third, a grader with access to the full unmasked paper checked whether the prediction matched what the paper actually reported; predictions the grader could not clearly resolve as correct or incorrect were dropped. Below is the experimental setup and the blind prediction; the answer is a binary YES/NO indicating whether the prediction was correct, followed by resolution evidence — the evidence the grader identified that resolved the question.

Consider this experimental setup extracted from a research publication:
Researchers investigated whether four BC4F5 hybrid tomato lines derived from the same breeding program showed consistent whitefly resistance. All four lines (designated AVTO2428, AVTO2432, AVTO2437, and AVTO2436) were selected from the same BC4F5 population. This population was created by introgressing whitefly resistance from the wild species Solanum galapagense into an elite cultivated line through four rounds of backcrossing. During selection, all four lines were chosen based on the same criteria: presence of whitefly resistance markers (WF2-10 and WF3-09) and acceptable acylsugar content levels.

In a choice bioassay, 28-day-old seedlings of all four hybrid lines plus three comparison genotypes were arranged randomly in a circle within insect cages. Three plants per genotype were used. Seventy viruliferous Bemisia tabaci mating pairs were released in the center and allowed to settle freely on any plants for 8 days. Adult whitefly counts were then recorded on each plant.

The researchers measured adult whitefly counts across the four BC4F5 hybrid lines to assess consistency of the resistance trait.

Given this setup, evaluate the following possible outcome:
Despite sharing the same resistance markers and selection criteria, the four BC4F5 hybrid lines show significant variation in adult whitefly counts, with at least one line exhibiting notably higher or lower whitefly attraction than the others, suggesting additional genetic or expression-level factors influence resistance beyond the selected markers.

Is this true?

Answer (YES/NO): NO